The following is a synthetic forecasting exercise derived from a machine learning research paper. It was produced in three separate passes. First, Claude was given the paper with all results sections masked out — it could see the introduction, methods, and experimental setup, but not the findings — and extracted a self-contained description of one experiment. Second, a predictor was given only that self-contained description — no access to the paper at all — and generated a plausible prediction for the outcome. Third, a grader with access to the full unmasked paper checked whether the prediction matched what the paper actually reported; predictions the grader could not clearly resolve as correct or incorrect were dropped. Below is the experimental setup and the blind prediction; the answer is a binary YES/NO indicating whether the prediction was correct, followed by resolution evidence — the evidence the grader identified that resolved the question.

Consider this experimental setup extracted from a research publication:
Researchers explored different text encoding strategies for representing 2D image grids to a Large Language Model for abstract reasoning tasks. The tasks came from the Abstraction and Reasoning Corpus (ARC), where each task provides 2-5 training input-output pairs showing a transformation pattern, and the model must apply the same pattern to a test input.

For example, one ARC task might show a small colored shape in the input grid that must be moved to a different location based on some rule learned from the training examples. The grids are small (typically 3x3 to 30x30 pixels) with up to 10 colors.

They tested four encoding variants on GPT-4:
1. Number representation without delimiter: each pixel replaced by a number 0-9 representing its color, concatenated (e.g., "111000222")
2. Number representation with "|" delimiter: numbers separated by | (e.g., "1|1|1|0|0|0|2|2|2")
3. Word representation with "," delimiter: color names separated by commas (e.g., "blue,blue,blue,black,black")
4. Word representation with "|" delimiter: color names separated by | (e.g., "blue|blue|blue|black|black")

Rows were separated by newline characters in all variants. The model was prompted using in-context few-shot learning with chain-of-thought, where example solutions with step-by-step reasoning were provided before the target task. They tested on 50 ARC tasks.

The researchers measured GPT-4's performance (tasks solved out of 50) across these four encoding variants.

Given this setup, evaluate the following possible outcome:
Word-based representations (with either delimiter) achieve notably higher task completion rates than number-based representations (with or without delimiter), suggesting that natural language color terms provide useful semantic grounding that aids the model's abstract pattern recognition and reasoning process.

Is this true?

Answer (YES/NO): NO